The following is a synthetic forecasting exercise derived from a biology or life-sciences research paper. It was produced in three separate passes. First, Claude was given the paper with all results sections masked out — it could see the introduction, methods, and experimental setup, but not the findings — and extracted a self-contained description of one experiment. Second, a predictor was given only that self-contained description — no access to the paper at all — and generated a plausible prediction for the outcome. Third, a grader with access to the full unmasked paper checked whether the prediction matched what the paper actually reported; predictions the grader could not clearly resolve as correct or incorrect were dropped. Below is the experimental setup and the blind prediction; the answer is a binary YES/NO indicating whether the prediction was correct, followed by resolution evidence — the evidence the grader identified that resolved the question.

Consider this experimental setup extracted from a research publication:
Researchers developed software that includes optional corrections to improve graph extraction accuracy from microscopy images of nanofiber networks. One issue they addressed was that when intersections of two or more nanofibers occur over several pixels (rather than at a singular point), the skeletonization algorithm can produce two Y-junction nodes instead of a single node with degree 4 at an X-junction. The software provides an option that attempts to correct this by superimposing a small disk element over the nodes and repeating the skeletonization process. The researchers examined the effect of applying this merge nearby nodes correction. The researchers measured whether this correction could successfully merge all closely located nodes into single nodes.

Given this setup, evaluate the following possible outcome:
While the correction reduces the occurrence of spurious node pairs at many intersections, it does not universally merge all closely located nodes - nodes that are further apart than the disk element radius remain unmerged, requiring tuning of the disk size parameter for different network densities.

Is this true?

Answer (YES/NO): NO